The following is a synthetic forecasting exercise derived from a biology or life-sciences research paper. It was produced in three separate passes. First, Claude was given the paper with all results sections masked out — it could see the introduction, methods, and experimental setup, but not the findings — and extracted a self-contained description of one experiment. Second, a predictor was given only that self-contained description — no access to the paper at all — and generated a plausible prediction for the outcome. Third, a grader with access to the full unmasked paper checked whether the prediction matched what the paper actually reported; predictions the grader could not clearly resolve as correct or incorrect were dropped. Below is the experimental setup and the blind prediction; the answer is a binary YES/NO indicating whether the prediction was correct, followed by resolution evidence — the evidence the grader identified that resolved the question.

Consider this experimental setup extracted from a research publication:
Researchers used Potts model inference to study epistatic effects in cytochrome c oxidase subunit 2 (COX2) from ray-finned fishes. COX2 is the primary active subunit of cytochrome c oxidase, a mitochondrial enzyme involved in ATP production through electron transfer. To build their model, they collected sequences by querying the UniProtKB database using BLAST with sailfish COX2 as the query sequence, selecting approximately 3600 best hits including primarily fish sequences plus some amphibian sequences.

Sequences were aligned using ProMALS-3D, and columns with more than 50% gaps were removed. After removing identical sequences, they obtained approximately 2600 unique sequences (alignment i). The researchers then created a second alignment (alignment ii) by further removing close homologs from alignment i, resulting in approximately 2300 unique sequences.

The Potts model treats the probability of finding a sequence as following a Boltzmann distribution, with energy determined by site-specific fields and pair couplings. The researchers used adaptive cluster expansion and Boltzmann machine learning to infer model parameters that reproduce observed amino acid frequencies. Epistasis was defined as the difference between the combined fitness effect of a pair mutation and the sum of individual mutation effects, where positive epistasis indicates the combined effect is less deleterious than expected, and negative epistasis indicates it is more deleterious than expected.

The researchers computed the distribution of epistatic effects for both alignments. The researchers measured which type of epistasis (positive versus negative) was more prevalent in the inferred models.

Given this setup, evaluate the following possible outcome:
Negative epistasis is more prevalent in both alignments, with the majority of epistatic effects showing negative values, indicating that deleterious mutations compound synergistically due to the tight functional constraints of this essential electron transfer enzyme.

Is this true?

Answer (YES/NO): NO